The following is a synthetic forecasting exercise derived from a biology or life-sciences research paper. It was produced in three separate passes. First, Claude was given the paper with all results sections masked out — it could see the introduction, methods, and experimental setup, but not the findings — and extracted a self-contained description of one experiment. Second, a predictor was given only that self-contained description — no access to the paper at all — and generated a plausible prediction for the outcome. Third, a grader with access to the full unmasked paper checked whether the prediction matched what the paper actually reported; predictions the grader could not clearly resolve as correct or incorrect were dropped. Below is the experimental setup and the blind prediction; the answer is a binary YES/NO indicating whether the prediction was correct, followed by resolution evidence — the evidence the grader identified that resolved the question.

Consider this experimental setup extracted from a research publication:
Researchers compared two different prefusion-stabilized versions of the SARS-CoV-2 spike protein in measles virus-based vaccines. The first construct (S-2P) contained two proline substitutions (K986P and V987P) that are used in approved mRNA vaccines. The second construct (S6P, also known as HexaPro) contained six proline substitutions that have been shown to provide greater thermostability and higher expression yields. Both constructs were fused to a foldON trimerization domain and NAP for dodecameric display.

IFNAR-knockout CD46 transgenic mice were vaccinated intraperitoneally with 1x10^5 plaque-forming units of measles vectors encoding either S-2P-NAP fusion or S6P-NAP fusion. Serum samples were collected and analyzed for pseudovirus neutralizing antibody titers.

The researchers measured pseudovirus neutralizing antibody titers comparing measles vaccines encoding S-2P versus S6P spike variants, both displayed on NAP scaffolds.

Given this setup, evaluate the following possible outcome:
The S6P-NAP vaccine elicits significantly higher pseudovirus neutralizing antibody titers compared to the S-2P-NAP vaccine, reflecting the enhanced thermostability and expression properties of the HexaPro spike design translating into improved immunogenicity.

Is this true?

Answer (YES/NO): YES